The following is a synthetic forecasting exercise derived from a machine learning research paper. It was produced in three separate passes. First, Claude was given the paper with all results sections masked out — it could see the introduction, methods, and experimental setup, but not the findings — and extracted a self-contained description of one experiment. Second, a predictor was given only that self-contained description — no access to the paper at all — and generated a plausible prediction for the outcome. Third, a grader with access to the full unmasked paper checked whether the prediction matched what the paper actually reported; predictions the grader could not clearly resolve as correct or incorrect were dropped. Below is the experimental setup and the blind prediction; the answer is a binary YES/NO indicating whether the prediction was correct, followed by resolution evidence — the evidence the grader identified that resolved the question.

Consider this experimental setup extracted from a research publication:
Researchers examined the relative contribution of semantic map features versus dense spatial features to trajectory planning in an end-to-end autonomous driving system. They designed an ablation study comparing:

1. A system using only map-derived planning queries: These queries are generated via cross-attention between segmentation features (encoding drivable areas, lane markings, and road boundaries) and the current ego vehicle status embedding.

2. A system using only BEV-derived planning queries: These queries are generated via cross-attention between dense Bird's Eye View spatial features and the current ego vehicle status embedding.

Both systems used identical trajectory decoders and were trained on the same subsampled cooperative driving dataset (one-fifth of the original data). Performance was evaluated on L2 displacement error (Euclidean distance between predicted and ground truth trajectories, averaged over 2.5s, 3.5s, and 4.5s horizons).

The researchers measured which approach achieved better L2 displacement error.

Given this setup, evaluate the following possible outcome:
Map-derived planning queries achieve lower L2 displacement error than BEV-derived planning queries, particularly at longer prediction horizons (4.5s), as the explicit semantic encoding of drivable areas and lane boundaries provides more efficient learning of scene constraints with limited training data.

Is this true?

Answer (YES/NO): NO